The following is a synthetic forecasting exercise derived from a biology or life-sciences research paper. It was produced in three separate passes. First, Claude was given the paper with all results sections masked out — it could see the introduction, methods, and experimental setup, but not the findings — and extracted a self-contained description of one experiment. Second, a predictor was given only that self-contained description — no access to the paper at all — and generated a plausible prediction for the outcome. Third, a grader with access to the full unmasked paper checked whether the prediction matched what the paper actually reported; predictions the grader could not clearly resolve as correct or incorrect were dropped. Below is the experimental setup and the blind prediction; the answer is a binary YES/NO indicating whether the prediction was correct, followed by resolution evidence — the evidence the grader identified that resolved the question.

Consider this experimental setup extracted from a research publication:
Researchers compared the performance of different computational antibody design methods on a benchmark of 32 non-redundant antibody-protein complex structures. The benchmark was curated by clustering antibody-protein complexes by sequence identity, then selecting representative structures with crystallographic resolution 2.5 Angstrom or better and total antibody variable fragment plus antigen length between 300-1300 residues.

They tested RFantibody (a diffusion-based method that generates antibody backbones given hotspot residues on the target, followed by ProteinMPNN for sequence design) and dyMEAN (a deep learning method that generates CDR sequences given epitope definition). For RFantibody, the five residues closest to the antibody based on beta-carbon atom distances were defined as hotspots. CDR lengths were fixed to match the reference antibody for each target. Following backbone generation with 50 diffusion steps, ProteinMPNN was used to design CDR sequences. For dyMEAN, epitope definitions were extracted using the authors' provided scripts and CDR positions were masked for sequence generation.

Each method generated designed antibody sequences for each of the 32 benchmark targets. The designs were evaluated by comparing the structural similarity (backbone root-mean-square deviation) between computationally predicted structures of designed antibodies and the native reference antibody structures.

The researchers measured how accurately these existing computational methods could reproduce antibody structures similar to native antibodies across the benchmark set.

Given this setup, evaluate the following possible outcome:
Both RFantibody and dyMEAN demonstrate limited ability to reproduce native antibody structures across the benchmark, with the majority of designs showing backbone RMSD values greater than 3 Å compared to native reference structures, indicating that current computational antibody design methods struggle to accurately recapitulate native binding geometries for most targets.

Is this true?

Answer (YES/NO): YES